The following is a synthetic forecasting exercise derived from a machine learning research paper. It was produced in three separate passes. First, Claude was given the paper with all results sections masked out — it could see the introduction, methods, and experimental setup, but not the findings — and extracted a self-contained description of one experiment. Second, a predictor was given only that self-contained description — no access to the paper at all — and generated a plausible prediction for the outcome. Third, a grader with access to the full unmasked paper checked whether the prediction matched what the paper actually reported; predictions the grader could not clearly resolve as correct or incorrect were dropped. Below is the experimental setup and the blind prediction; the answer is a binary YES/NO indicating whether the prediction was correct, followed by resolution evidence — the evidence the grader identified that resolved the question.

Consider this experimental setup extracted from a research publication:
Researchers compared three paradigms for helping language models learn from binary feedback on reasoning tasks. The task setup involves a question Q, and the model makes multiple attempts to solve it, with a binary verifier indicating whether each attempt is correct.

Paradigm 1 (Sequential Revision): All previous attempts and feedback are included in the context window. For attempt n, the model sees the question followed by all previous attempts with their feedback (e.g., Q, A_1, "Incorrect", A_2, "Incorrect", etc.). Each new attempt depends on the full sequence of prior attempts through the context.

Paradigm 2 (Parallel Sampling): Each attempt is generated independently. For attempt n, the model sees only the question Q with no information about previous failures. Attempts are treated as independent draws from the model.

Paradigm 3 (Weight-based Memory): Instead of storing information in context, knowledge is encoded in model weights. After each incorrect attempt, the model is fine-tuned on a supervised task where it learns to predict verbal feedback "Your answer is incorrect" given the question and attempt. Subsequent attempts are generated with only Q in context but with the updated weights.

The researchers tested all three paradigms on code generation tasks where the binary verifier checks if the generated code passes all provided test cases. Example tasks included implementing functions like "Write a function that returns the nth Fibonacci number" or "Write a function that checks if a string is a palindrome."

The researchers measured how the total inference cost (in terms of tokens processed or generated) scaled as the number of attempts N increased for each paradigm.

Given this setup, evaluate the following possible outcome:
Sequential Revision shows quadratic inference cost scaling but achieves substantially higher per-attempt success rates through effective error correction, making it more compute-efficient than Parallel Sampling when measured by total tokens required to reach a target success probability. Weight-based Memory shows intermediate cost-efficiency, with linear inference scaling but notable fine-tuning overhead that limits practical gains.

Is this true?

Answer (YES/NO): NO